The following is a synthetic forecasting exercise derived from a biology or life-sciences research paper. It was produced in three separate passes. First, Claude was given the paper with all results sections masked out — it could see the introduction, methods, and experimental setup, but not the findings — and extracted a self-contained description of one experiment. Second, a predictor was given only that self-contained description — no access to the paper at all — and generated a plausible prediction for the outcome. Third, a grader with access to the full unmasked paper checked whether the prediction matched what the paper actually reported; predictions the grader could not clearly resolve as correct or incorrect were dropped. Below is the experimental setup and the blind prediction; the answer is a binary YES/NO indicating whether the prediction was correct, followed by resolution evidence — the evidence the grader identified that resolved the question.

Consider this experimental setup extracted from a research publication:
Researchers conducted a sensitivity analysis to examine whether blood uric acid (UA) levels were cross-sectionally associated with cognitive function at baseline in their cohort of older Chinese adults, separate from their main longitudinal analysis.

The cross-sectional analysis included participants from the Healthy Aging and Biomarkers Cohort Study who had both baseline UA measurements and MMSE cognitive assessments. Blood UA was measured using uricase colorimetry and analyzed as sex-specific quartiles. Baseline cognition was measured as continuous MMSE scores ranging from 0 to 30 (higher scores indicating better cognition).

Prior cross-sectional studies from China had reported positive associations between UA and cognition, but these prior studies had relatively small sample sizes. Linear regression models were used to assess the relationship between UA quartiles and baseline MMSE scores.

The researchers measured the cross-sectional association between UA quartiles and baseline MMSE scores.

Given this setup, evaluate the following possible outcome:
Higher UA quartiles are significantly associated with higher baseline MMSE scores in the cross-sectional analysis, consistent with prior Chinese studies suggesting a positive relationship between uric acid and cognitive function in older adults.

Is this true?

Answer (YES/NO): YES